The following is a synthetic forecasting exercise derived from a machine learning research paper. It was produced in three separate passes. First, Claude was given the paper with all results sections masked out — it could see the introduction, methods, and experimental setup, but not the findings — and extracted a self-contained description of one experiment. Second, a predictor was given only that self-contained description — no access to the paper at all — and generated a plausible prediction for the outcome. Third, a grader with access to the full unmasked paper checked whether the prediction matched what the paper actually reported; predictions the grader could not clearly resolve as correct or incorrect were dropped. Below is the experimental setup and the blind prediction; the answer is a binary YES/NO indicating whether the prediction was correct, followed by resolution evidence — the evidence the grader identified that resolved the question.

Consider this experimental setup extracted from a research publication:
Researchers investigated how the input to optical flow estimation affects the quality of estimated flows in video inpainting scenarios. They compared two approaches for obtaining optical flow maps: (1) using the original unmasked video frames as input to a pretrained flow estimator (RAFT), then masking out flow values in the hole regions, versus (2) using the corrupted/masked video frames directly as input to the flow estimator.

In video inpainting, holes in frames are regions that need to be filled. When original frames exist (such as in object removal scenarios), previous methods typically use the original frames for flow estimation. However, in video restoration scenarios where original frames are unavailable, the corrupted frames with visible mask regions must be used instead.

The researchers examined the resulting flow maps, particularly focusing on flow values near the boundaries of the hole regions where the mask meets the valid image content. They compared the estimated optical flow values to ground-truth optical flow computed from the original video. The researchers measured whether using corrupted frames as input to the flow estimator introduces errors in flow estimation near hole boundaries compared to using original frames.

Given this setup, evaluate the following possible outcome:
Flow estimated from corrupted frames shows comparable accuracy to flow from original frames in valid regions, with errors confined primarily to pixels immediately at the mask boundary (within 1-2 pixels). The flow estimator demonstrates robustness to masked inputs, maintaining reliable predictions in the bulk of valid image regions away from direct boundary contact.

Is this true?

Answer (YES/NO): NO